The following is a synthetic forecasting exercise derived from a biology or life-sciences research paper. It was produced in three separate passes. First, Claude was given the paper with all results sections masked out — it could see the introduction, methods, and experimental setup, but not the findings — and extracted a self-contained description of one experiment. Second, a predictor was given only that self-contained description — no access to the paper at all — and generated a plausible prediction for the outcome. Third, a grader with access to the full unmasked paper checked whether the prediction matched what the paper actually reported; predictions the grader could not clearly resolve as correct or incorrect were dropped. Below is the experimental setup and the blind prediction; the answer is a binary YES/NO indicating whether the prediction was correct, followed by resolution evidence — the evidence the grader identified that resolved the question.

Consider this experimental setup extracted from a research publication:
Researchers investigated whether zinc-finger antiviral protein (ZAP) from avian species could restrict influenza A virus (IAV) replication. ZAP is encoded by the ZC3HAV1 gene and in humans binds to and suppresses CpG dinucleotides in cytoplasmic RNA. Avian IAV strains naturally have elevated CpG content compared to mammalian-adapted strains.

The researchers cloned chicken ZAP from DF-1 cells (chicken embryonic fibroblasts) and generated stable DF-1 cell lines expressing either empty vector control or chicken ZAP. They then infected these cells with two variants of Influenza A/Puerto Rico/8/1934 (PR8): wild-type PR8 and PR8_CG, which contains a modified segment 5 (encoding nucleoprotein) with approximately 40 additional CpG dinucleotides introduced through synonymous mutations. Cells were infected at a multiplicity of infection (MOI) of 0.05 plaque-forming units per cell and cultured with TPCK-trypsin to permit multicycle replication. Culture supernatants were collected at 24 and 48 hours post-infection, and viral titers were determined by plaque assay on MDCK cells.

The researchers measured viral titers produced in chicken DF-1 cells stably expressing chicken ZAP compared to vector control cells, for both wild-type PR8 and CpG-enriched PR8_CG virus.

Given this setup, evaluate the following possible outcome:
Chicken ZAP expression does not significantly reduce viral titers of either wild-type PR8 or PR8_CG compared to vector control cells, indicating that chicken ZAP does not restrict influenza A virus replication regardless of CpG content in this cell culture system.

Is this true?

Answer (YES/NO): YES